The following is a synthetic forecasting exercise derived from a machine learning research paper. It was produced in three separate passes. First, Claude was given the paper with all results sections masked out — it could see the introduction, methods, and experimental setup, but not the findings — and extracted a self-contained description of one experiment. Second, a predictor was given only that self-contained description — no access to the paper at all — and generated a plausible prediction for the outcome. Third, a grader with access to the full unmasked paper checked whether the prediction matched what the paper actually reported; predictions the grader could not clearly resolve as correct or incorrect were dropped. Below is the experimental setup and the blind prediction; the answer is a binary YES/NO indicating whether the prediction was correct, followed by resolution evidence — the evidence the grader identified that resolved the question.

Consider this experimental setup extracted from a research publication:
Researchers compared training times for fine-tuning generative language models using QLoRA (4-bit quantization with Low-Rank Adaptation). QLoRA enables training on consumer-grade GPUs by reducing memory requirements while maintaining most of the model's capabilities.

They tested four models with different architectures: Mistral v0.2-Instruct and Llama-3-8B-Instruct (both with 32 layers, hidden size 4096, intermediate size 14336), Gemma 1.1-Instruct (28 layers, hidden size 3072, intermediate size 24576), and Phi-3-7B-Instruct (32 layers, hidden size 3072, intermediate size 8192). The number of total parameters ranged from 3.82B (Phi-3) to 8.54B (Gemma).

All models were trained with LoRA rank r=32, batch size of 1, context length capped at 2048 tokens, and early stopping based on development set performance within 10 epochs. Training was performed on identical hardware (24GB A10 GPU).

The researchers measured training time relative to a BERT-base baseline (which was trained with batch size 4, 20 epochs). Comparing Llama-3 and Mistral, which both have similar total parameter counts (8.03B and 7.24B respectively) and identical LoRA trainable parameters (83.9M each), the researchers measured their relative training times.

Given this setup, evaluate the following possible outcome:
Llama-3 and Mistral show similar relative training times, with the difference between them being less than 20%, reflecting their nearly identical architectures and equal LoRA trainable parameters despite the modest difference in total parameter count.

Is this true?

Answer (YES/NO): YES